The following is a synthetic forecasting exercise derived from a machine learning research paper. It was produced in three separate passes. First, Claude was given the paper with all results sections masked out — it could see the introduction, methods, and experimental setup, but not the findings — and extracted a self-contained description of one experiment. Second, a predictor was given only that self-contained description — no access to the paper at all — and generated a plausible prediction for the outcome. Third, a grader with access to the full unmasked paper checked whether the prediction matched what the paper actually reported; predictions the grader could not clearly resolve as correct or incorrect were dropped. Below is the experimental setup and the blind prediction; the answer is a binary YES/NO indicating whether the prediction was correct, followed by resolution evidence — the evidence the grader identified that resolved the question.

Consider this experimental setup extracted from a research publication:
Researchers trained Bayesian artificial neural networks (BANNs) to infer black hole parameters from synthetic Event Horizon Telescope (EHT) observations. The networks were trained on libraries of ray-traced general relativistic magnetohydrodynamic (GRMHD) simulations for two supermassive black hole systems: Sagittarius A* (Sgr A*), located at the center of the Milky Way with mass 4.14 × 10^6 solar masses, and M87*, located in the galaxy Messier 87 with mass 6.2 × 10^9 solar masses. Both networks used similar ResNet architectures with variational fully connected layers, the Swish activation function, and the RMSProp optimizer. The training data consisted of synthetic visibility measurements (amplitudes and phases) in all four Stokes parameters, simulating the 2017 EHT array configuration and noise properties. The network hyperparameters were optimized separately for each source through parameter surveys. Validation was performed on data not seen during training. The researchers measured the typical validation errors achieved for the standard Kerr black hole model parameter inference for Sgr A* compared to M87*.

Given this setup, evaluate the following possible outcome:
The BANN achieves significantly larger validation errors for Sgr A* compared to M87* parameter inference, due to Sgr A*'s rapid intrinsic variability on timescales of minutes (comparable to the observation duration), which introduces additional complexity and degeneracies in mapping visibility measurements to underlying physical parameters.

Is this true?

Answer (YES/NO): NO